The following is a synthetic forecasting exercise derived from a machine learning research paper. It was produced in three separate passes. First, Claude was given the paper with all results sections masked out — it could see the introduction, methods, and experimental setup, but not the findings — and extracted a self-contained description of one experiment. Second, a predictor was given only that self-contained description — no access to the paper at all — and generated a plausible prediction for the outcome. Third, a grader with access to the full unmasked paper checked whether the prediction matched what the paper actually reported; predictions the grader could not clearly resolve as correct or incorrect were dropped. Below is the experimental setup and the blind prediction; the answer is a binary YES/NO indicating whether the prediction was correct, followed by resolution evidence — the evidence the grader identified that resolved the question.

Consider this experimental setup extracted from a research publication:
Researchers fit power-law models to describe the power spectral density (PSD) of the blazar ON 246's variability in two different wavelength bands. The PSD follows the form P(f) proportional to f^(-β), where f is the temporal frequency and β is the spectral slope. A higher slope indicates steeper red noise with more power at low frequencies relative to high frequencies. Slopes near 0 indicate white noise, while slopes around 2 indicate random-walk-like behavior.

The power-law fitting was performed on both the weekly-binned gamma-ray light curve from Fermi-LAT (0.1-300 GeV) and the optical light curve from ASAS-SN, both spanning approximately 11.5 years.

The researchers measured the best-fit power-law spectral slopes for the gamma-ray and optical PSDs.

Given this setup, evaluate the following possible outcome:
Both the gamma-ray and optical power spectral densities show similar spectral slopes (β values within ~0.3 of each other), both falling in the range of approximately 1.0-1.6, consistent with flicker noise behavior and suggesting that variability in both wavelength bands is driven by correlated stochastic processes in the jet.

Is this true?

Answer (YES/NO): NO